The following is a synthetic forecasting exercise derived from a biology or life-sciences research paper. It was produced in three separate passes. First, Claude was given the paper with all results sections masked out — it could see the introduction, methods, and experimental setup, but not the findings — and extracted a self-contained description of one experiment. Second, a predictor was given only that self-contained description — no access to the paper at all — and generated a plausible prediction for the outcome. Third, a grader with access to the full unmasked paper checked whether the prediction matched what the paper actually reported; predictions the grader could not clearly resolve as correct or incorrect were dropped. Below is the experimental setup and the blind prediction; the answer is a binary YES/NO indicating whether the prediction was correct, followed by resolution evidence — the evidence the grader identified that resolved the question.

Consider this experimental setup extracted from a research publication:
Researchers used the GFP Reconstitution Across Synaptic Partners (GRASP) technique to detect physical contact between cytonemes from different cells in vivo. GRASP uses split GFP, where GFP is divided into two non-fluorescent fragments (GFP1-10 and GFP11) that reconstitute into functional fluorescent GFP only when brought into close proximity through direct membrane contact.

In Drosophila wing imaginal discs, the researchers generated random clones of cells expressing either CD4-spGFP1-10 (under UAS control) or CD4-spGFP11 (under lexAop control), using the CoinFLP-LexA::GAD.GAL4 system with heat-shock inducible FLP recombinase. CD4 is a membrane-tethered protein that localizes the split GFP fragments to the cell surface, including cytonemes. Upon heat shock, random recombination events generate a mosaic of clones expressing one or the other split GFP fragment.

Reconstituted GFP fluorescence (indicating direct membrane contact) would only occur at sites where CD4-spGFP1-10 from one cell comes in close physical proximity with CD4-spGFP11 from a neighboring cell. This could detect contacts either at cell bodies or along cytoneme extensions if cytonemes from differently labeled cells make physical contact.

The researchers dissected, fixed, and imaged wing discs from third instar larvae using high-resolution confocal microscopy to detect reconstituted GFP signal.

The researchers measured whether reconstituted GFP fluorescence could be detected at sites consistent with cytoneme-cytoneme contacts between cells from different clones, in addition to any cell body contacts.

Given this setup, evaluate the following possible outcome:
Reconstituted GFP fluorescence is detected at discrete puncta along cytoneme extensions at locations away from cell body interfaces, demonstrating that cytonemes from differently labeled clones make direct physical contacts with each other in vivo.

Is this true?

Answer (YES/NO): YES